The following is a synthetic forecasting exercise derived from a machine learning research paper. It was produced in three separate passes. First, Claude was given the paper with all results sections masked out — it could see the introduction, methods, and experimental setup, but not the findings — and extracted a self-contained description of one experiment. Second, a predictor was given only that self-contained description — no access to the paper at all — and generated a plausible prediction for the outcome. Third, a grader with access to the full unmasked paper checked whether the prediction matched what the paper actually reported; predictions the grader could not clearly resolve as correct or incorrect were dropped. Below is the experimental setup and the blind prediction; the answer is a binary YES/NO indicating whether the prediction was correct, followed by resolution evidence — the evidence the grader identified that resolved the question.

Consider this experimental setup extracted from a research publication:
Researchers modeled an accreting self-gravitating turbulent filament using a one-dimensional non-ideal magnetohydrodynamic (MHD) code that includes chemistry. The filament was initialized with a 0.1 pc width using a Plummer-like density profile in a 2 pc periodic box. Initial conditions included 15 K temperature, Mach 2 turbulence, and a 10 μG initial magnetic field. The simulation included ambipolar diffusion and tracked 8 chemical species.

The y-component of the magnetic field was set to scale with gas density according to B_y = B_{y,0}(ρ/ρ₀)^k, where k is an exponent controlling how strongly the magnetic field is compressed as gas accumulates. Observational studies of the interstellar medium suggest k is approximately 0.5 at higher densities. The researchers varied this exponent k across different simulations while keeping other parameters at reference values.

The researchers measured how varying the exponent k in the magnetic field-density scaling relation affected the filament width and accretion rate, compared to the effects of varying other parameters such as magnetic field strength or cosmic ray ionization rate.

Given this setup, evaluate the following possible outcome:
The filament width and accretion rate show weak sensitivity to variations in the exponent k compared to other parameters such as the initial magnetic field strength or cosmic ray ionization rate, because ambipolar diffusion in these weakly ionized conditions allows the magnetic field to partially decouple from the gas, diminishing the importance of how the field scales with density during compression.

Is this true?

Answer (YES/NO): NO